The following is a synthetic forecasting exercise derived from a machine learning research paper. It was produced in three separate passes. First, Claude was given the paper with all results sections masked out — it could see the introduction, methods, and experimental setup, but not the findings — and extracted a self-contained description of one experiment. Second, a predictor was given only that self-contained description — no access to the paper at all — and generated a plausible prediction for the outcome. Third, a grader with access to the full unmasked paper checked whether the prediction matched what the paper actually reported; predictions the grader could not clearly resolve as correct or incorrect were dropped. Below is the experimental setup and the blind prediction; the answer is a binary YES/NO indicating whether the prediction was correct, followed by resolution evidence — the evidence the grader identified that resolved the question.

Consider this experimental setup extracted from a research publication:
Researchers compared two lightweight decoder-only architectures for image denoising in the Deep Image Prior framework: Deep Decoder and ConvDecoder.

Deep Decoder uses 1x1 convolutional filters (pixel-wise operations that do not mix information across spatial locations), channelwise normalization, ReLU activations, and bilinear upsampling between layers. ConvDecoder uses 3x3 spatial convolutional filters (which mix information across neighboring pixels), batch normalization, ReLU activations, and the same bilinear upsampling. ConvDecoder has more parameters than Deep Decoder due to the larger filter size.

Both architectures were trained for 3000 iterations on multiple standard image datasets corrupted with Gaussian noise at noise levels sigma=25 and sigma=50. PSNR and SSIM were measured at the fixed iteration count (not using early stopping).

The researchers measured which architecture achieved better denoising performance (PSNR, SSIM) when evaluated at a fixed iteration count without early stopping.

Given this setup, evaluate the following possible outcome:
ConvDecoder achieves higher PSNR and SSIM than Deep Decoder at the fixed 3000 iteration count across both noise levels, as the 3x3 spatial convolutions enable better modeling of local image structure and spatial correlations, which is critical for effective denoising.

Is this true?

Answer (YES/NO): NO